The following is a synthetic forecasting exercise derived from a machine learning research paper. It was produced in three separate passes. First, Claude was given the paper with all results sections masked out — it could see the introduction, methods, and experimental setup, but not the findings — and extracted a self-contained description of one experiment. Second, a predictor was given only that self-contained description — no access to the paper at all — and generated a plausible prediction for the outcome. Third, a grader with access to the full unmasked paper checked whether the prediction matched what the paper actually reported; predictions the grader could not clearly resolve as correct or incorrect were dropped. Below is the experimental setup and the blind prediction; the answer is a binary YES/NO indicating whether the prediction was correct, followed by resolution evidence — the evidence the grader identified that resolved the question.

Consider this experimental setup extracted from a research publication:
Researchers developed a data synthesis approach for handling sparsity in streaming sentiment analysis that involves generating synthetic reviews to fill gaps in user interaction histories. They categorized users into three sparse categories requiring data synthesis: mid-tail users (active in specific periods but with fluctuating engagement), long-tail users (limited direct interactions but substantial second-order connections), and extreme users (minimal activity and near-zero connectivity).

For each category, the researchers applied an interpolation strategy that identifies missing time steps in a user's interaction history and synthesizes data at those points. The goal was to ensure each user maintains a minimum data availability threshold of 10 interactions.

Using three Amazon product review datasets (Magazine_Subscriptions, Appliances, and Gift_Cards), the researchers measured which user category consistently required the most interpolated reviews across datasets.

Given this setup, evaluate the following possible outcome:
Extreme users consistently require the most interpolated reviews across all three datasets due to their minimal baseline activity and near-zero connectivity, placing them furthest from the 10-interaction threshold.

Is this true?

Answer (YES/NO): NO